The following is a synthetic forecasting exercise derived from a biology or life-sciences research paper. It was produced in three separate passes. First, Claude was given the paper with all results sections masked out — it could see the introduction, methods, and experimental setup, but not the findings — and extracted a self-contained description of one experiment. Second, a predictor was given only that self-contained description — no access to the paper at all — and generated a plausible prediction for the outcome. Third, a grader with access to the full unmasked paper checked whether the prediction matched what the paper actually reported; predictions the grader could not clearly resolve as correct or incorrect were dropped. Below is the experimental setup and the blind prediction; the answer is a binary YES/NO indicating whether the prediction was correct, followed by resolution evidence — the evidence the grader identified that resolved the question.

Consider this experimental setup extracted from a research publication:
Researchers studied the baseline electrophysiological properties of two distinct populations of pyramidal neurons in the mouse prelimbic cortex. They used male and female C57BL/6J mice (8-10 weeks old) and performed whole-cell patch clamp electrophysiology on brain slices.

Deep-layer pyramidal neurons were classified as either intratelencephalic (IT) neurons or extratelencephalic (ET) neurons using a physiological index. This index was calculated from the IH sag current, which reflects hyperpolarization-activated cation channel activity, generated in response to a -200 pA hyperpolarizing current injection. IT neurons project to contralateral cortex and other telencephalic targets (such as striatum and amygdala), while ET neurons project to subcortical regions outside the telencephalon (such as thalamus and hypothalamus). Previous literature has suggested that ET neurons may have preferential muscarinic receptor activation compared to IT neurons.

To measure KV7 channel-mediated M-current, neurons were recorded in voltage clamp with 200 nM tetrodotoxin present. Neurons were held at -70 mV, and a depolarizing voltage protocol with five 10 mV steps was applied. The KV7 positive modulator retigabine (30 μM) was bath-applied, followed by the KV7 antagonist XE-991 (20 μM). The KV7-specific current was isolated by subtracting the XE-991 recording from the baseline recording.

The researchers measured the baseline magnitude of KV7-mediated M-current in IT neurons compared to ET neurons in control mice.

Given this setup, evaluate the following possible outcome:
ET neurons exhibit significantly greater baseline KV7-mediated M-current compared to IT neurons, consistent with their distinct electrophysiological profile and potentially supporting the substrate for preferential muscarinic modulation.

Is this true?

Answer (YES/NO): NO